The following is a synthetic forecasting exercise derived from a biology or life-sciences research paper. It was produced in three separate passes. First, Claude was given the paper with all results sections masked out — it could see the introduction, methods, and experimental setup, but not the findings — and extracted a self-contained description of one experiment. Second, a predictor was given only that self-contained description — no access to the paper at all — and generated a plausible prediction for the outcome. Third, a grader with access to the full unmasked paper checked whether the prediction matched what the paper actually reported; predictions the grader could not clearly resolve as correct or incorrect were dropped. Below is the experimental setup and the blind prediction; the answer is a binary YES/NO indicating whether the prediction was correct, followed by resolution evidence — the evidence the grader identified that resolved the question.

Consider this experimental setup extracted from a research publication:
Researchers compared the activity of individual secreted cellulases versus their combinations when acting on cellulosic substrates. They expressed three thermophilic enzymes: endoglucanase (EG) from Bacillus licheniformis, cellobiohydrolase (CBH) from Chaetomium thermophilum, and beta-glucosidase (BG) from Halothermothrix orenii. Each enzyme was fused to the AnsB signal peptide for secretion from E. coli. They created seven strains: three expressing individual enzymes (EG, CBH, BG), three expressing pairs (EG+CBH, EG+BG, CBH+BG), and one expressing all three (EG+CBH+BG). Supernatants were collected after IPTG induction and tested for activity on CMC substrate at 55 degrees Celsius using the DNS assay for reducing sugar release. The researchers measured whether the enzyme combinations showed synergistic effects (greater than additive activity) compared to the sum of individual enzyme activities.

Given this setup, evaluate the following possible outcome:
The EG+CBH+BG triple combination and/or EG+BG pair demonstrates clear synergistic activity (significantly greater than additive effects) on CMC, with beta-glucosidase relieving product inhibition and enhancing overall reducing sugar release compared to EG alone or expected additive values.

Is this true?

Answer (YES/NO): YES